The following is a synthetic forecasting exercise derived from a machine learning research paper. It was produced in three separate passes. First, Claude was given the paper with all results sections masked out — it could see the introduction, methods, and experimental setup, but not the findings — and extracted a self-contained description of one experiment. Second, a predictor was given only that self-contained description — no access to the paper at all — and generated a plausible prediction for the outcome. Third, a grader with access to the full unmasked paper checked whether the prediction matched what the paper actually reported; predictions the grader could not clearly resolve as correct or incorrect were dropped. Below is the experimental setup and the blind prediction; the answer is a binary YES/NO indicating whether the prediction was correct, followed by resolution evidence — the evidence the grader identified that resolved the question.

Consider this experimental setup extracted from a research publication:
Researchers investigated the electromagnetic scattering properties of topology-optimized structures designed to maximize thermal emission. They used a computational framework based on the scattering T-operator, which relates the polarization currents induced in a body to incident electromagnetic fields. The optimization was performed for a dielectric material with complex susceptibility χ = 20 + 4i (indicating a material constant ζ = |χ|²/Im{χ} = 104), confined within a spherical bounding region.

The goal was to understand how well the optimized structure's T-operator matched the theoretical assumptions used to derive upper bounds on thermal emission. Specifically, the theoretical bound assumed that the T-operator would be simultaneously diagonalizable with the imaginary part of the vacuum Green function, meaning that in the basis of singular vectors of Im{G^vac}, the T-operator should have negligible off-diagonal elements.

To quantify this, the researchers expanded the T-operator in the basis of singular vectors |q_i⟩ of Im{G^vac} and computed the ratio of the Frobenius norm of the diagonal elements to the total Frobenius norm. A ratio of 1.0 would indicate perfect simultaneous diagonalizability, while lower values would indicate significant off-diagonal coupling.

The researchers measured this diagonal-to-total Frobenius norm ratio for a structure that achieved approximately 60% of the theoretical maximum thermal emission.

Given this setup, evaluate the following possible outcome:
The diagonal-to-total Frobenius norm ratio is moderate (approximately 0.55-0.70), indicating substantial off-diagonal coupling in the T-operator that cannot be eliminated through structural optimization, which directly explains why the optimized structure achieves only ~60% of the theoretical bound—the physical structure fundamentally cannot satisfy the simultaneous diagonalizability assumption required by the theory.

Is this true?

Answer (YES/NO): NO